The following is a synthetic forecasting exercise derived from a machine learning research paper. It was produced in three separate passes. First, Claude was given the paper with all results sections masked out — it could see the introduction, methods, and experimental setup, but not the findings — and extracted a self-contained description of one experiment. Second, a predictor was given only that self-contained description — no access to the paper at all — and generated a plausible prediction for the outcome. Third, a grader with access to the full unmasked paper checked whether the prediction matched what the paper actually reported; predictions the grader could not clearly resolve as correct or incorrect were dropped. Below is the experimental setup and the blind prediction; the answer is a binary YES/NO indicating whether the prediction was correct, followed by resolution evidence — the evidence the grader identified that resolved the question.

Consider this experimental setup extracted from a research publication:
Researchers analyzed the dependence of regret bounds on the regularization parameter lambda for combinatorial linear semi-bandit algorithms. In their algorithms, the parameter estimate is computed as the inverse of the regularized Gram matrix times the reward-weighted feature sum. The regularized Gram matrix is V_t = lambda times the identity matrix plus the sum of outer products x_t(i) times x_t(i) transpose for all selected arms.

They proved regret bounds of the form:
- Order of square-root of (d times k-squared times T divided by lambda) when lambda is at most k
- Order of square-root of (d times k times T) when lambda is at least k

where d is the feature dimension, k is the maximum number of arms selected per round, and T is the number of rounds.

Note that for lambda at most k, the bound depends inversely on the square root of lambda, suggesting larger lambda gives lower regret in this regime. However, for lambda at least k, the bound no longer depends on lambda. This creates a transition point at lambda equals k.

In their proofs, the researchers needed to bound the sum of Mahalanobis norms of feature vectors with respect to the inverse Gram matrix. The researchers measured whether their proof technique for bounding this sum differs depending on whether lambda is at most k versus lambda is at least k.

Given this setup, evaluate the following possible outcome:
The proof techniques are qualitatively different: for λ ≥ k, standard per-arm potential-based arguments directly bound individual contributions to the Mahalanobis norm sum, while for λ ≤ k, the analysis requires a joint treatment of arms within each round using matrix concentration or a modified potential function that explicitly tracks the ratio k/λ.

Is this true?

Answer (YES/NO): NO